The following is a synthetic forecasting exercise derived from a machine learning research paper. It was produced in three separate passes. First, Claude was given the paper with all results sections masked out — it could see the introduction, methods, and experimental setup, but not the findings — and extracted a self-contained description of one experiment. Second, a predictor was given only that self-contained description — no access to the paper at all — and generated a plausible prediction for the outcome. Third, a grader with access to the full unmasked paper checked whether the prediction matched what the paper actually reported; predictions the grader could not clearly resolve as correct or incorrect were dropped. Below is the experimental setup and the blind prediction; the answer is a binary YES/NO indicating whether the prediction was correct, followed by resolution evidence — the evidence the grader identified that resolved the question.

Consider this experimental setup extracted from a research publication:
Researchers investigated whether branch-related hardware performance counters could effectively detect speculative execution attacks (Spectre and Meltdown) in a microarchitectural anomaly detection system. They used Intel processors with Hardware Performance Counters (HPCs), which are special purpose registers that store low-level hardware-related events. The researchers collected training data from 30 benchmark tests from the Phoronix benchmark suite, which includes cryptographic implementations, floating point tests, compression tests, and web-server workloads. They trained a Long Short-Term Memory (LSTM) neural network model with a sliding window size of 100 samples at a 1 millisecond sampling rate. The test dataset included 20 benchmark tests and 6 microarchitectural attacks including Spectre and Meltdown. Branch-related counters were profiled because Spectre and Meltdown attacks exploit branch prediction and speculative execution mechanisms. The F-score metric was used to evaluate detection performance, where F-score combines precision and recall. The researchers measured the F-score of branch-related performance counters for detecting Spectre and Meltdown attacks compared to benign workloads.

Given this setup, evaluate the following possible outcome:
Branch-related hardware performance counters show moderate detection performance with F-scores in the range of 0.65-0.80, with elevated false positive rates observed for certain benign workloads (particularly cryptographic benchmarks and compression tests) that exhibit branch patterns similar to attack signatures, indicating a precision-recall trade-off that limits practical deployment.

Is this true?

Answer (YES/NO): NO